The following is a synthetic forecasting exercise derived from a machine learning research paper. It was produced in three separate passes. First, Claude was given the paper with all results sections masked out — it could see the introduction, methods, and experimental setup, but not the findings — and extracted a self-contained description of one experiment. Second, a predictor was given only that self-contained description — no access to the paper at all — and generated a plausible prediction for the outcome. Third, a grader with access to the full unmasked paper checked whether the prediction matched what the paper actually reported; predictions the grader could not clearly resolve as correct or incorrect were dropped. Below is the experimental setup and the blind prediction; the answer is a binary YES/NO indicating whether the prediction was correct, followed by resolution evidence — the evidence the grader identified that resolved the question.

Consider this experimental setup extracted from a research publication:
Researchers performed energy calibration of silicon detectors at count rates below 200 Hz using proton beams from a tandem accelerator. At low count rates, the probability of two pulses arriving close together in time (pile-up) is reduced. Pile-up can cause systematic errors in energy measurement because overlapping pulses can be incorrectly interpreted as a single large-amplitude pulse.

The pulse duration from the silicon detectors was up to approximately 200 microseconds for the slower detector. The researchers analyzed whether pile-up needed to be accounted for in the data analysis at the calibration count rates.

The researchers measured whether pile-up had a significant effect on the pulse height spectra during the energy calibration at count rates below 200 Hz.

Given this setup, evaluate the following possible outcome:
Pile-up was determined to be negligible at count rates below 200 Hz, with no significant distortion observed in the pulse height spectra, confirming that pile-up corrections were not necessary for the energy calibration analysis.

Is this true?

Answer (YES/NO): YES